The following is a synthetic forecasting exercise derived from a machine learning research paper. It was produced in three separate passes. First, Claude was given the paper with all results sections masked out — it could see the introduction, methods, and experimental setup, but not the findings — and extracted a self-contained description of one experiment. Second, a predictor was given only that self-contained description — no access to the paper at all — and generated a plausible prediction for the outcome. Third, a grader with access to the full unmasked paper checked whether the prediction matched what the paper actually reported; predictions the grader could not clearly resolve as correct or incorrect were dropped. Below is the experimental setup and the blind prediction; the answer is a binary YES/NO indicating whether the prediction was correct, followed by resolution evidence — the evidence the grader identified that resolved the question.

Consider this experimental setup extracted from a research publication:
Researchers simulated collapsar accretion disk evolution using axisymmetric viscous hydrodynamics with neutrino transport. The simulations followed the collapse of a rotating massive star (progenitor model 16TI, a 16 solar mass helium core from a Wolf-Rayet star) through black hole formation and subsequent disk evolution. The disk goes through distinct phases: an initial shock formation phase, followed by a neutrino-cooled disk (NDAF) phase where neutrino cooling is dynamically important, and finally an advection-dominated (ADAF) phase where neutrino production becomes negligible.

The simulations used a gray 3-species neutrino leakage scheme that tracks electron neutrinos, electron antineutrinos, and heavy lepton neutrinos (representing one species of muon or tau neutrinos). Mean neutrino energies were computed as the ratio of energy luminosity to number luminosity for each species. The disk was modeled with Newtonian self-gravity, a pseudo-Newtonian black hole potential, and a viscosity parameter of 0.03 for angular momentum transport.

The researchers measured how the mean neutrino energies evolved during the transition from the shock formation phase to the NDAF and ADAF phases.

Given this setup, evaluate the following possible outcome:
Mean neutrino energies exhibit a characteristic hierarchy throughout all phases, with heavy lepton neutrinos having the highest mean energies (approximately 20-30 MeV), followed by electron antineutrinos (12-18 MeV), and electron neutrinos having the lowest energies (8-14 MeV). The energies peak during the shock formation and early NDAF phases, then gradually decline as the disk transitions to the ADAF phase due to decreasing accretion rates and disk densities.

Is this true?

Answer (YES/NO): NO